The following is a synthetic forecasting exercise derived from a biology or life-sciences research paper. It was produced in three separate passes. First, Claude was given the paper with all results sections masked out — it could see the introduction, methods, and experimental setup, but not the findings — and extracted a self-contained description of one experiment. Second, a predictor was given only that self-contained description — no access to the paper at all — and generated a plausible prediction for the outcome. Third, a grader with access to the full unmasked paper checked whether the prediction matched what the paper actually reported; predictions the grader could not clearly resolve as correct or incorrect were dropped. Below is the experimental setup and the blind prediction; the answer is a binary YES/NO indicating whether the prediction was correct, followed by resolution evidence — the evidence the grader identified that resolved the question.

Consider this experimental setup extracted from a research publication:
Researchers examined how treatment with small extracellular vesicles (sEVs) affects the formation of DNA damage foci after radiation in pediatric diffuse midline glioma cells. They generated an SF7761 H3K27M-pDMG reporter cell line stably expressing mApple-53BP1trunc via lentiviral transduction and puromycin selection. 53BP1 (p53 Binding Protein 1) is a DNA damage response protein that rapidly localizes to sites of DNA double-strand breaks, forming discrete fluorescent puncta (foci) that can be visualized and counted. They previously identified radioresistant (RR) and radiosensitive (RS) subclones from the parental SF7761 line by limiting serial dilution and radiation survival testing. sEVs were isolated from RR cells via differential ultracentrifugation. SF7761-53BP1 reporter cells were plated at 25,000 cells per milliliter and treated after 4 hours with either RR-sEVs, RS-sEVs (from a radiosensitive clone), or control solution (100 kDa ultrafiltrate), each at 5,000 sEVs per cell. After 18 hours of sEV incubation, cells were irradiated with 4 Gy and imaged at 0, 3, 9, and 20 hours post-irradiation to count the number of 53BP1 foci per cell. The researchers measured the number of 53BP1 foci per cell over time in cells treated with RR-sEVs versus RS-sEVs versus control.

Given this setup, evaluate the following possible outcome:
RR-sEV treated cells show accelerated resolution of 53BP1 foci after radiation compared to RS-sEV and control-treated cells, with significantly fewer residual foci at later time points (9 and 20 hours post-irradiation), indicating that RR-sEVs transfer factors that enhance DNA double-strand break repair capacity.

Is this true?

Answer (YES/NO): NO